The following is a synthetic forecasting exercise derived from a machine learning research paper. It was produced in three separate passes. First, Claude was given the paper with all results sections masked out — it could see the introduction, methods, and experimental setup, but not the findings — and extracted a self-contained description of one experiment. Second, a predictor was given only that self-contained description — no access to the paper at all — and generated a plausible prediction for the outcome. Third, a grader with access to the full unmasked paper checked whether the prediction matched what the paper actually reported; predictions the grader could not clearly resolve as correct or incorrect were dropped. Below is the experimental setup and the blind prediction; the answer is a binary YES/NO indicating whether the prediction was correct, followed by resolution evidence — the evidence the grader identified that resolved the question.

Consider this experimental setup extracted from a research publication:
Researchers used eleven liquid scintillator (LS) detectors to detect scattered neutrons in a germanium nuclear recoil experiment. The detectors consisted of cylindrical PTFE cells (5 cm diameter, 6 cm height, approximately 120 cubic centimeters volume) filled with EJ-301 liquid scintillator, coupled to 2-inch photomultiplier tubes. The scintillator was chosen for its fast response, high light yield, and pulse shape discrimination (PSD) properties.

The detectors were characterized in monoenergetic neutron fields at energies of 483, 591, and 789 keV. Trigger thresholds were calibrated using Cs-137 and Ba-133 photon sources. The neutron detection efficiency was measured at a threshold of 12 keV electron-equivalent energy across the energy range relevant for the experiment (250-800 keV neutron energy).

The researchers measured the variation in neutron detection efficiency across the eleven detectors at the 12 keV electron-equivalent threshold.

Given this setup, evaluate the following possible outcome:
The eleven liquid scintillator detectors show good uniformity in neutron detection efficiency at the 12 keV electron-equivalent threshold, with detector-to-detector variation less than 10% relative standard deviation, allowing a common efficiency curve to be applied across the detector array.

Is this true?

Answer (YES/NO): YES